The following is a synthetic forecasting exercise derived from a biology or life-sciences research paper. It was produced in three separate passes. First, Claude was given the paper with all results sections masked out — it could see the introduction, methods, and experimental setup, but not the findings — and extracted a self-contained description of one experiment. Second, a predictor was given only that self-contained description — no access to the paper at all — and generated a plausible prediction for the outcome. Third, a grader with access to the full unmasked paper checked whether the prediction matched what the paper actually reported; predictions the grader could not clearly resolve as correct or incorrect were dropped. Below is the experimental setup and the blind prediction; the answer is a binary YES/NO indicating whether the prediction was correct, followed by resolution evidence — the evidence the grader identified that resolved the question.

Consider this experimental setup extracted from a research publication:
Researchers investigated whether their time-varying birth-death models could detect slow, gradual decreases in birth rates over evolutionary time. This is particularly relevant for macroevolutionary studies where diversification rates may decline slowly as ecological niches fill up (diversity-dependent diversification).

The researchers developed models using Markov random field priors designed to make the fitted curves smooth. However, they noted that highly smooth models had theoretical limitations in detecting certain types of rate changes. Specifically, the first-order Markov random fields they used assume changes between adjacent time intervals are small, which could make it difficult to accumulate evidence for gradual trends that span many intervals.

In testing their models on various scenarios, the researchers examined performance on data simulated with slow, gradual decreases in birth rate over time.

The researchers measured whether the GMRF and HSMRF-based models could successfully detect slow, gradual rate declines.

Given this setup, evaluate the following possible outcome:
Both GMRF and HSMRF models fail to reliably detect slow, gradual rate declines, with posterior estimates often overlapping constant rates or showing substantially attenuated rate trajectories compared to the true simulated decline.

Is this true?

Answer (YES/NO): YES